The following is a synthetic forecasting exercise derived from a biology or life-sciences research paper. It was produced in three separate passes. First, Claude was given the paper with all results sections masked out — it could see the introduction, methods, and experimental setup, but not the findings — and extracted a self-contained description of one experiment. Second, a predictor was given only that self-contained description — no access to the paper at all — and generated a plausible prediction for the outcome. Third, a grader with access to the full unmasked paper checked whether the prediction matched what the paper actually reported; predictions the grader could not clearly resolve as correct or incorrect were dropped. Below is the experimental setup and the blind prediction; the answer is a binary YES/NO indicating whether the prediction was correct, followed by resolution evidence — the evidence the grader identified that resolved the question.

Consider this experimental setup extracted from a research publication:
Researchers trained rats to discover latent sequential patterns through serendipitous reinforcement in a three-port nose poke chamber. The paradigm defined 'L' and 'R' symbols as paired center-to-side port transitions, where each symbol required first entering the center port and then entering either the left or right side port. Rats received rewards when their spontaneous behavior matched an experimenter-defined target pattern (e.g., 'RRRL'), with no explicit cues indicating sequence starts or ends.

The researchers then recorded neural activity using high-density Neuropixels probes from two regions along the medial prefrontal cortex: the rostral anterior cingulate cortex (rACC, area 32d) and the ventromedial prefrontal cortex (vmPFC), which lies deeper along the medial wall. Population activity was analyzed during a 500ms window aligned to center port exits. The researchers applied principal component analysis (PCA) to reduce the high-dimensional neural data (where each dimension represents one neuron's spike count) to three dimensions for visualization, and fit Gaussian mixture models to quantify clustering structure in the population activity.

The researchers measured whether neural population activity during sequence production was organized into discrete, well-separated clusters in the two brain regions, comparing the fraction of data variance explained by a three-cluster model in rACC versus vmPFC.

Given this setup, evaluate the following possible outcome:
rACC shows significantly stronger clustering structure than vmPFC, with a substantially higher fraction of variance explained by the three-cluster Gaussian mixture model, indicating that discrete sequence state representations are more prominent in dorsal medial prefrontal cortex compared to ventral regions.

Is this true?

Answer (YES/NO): YES